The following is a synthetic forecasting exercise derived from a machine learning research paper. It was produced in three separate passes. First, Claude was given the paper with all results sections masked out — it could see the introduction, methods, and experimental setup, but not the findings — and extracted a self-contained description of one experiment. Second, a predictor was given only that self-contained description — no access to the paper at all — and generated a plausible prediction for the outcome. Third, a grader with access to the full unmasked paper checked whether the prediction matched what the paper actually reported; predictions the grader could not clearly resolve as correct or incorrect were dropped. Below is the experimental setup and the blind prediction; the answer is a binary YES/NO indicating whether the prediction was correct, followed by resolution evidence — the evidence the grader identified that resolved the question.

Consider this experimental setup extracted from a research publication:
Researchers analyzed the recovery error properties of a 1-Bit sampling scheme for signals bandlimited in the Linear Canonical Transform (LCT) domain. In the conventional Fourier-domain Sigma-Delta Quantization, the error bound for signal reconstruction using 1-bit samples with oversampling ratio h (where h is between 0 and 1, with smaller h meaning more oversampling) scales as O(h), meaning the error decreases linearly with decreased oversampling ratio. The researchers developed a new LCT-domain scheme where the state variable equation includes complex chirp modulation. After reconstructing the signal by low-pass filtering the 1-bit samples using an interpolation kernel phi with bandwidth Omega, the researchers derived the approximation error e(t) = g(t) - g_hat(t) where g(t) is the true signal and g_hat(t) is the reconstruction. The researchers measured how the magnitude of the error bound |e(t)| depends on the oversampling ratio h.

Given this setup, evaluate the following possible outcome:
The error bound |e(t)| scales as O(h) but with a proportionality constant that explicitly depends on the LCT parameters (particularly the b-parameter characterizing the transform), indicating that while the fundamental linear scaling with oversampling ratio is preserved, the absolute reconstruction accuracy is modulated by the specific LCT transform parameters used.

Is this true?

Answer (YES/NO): NO